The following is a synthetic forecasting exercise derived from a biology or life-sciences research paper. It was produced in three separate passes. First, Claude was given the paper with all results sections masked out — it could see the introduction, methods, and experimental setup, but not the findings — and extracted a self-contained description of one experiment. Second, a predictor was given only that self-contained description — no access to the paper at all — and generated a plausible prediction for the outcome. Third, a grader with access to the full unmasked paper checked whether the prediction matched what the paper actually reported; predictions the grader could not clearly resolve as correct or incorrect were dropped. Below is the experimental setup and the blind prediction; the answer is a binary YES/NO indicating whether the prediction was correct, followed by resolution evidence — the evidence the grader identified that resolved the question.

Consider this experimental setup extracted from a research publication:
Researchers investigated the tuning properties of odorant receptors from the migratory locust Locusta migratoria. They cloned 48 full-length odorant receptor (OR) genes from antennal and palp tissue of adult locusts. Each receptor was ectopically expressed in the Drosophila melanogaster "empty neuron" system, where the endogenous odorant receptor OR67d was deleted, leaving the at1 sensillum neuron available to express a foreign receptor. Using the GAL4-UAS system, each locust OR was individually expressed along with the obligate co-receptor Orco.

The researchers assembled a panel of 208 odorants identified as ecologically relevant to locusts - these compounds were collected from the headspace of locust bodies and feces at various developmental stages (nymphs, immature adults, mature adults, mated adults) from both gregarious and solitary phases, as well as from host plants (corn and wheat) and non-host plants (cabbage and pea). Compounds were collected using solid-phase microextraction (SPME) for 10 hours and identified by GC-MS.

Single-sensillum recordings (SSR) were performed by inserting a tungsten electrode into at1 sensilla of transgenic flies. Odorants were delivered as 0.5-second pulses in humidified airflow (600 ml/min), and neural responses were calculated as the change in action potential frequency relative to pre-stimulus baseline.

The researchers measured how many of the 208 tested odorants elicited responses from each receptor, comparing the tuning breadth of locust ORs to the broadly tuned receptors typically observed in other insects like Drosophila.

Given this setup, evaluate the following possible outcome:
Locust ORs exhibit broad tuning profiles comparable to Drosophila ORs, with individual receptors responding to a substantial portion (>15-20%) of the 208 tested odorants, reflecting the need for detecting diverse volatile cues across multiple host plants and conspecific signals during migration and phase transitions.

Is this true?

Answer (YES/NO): NO